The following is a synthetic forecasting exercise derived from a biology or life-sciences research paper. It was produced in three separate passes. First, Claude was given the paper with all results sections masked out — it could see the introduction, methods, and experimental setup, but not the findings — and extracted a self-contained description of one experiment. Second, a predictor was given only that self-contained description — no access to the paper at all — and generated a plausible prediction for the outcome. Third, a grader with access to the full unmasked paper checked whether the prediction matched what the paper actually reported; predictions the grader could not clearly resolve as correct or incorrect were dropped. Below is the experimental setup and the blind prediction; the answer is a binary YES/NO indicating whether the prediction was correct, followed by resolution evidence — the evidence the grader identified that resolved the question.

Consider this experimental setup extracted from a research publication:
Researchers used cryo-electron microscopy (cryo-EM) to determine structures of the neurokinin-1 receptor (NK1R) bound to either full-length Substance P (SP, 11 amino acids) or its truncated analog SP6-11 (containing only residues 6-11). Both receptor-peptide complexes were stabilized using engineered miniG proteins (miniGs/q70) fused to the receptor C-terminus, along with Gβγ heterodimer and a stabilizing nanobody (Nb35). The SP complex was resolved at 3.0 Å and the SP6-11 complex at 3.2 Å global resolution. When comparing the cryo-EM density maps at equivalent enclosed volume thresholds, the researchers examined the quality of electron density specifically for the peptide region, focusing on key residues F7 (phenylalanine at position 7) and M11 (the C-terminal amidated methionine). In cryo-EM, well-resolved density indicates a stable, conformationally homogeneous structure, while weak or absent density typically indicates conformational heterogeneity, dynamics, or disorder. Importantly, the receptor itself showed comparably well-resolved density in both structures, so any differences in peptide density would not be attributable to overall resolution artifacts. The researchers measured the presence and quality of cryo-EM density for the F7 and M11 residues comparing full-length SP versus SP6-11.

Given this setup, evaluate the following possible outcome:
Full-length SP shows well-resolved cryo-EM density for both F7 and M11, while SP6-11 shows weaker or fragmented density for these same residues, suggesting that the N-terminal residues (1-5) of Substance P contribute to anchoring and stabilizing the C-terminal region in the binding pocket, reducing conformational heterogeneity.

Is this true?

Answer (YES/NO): YES